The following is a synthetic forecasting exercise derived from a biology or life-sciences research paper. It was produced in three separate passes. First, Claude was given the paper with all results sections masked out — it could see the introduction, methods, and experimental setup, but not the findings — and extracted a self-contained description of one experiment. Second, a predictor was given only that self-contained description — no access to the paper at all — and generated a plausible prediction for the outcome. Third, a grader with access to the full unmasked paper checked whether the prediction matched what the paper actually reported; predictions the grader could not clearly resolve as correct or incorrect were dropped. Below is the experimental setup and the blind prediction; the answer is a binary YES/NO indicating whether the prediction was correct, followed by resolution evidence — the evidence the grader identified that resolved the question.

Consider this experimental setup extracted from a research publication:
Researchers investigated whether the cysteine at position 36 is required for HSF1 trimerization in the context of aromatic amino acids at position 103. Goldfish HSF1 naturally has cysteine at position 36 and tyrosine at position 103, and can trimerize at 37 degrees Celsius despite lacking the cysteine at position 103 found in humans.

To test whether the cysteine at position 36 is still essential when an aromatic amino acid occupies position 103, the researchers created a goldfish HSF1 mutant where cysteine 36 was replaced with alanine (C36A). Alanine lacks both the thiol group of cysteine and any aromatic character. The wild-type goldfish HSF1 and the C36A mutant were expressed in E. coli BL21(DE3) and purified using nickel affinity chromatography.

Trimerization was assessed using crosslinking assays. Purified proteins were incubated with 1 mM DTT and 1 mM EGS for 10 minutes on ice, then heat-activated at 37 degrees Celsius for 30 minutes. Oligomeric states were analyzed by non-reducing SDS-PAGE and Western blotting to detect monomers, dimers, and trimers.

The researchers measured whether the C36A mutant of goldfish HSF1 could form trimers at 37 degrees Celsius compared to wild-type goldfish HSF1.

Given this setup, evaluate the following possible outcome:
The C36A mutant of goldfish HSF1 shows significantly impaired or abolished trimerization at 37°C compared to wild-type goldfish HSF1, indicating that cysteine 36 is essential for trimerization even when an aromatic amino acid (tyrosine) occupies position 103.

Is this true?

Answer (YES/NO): YES